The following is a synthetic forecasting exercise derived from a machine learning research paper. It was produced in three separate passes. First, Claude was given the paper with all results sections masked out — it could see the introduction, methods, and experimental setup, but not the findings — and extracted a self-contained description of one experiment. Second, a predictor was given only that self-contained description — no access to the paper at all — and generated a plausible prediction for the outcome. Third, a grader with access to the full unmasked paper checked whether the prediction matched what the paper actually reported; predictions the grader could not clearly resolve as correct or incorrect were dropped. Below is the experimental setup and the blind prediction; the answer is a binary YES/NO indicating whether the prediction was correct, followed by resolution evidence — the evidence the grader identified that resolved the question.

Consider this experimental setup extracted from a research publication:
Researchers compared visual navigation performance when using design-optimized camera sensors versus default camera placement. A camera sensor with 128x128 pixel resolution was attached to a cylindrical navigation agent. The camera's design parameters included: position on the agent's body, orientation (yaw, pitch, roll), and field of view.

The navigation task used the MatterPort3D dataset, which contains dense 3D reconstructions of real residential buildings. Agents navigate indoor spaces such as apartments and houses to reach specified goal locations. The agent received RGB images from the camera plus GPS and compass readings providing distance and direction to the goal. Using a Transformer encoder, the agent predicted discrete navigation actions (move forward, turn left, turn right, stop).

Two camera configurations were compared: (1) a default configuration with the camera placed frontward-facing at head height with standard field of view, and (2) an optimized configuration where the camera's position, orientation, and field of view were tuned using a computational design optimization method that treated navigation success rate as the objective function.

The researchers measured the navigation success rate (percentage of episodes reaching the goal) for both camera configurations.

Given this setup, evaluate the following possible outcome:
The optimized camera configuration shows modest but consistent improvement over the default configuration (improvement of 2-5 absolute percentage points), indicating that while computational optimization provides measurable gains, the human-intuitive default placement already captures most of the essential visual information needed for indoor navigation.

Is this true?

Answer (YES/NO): YES